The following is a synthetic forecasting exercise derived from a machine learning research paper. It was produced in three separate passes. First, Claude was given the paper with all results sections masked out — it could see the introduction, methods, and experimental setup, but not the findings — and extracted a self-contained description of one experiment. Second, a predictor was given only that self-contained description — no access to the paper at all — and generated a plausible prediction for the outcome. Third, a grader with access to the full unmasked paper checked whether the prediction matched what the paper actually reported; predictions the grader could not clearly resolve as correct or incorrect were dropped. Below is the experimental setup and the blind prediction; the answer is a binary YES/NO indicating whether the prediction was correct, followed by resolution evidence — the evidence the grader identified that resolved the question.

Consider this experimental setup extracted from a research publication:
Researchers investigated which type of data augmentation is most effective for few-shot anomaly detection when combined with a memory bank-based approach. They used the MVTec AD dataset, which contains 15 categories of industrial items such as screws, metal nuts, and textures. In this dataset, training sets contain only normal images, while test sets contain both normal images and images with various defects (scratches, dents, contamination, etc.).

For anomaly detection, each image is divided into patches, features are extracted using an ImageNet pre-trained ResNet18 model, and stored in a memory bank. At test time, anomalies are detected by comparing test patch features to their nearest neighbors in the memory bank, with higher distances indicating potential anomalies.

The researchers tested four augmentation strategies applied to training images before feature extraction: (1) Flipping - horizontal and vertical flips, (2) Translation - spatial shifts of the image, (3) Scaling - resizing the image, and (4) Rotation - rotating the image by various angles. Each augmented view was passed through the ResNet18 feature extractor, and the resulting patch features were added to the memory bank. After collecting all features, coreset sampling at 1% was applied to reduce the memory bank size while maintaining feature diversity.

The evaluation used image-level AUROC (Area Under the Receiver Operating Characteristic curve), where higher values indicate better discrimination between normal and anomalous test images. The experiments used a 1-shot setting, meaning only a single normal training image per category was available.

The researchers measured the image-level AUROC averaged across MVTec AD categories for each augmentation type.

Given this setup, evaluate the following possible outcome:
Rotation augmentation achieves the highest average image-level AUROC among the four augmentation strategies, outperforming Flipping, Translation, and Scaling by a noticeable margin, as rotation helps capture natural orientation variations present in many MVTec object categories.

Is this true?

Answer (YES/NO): YES